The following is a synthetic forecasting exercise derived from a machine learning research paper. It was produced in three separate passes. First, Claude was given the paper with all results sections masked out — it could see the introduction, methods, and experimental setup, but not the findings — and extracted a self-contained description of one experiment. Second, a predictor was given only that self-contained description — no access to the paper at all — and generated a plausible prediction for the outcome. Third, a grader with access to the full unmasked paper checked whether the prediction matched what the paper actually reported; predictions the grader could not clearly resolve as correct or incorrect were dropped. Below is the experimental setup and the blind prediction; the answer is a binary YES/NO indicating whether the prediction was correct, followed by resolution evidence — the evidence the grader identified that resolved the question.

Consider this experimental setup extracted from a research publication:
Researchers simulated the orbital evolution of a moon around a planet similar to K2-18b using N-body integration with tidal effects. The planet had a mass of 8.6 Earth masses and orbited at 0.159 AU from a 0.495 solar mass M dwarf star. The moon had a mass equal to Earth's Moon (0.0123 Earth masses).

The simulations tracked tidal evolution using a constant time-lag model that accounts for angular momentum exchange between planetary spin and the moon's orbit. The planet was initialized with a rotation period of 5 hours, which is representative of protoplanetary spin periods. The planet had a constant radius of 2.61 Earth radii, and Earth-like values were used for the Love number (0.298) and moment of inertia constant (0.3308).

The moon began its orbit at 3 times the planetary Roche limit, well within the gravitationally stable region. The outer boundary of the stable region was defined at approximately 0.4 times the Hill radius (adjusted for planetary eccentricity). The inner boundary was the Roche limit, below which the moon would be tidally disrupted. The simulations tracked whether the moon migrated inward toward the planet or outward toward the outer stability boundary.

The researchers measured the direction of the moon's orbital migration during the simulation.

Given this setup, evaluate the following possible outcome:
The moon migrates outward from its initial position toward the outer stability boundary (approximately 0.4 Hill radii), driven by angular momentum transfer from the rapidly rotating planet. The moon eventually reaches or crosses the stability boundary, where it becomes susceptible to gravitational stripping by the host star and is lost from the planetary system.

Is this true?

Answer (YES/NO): YES